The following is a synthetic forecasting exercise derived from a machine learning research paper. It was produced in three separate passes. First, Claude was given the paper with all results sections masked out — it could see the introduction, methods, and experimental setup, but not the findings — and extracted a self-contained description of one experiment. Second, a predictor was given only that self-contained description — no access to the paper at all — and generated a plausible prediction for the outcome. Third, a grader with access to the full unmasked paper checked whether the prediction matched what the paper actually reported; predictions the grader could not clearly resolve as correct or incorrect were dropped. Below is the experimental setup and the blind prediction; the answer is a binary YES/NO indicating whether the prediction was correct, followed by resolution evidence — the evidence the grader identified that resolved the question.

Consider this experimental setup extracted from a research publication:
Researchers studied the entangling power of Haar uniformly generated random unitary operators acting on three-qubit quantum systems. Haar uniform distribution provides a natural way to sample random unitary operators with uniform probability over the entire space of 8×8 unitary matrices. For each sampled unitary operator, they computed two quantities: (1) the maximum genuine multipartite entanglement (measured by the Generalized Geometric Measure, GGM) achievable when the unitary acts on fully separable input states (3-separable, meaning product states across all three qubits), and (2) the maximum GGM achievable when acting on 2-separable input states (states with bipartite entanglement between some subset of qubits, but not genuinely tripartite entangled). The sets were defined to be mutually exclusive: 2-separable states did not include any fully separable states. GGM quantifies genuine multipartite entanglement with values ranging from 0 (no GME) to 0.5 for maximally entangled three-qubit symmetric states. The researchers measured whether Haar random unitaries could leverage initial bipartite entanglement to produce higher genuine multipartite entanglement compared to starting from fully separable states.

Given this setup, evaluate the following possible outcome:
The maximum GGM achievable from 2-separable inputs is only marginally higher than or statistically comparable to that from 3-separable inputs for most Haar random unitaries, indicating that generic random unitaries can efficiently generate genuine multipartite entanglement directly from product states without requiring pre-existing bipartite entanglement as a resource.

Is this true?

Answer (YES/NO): NO